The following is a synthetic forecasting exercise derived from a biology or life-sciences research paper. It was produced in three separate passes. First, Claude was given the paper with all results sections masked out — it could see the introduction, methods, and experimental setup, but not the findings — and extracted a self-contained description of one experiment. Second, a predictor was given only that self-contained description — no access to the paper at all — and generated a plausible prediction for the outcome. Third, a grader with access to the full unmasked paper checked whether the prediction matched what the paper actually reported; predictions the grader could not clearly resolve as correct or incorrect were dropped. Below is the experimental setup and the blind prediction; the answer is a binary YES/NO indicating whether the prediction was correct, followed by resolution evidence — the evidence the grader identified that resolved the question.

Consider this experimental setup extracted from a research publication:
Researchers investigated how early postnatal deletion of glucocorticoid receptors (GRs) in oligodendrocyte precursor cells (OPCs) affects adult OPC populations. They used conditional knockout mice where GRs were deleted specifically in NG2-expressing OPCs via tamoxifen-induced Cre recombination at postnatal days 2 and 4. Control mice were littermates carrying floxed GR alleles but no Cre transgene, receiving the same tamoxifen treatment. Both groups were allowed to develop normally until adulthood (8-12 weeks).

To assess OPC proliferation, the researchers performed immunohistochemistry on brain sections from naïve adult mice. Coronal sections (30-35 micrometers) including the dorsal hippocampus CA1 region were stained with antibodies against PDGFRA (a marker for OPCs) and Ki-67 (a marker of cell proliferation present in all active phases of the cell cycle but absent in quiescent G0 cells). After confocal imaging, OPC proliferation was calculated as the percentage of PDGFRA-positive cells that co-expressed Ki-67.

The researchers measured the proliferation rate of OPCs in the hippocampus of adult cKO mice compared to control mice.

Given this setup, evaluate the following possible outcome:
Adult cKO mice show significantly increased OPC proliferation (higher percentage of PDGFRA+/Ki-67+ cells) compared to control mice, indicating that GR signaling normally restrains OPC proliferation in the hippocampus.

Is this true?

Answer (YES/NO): NO